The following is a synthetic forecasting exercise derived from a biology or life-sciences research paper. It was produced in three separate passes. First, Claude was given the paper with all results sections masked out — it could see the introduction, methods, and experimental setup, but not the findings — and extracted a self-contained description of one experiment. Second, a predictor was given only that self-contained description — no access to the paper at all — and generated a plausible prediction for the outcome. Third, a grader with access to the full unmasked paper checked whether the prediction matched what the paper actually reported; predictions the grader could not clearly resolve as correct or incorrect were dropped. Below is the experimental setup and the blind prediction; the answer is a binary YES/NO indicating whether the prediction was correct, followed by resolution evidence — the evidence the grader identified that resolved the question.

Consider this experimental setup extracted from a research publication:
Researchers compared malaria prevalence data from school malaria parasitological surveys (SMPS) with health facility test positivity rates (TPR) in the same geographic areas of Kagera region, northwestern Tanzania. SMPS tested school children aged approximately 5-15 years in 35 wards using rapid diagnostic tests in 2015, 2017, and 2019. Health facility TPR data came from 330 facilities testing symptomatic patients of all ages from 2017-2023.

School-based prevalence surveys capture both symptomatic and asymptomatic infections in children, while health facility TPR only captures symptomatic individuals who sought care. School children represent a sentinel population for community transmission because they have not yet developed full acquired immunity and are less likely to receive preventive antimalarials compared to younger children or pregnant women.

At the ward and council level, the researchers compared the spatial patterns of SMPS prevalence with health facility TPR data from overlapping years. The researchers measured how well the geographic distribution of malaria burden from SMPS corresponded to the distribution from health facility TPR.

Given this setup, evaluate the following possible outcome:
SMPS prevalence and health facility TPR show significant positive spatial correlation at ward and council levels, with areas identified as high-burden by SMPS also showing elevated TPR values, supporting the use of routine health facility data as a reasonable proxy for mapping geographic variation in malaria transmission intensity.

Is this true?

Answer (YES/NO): NO